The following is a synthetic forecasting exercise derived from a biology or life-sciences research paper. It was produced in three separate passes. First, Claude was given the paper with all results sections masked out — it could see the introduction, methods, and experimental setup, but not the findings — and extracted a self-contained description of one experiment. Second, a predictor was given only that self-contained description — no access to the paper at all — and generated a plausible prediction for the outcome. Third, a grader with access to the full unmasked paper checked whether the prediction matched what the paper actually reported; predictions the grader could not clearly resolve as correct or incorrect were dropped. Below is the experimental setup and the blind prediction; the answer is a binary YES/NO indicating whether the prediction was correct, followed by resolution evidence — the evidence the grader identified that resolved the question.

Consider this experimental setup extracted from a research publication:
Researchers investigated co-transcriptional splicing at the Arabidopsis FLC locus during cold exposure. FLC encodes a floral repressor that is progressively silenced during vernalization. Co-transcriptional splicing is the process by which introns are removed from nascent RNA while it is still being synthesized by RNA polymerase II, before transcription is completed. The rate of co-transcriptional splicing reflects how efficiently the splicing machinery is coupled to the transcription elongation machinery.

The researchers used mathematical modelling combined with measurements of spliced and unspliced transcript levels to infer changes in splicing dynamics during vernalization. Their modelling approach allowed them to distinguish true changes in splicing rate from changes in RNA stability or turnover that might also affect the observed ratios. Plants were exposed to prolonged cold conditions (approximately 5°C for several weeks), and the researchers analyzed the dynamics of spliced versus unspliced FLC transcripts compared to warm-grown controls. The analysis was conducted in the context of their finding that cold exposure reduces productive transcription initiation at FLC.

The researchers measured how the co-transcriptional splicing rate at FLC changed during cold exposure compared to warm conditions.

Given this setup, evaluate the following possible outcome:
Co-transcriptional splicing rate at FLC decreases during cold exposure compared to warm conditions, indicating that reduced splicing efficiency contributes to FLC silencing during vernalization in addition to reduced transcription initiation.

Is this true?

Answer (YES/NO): NO